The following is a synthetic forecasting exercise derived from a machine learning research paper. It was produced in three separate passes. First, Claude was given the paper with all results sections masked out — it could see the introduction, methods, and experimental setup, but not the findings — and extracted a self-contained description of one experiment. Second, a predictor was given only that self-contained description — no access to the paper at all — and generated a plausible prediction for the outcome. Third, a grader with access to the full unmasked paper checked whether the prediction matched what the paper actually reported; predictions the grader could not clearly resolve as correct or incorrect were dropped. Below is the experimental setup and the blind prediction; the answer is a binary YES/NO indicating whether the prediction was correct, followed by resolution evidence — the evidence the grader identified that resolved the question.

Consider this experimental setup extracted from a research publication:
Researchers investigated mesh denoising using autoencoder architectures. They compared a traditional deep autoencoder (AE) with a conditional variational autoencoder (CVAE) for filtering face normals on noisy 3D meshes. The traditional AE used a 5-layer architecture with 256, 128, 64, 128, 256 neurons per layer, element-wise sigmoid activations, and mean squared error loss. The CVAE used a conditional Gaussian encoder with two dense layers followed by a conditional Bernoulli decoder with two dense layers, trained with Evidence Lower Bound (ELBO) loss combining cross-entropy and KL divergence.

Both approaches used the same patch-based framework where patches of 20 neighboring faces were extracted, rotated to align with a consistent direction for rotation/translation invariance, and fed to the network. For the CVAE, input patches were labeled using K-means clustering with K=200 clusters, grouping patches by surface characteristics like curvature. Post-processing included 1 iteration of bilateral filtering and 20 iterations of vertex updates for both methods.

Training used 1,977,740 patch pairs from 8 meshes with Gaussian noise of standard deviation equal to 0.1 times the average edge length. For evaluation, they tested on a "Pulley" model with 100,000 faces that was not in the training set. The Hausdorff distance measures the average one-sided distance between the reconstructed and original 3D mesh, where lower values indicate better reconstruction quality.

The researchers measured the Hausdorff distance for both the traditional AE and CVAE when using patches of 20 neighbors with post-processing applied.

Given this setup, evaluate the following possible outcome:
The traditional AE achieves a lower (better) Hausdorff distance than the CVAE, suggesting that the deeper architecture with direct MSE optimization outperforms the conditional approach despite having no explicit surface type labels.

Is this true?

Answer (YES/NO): YES